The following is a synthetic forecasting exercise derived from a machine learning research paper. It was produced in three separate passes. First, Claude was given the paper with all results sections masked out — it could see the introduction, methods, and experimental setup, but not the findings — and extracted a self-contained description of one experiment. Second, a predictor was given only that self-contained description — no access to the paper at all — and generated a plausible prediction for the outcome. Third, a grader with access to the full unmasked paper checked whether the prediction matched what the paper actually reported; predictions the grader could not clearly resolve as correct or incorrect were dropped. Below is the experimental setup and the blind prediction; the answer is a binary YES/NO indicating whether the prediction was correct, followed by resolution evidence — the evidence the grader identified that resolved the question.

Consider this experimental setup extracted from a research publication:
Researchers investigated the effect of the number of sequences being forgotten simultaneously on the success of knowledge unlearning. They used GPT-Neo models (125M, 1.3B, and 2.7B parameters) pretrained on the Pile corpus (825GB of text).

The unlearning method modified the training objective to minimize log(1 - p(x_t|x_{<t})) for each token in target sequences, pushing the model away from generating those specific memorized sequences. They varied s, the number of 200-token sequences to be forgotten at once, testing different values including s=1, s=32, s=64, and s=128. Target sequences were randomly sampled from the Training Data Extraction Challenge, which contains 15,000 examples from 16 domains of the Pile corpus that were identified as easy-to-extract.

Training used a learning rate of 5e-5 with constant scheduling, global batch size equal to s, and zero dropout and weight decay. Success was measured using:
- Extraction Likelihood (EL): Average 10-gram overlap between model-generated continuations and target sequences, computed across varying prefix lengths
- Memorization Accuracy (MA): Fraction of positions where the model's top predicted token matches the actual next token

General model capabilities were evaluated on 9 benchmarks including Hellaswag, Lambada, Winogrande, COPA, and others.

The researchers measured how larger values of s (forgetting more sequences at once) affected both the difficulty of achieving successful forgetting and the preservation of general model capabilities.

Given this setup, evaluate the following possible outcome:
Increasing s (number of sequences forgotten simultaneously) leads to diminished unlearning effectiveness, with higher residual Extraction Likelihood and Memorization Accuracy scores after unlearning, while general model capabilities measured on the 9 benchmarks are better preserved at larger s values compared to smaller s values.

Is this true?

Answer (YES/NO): NO